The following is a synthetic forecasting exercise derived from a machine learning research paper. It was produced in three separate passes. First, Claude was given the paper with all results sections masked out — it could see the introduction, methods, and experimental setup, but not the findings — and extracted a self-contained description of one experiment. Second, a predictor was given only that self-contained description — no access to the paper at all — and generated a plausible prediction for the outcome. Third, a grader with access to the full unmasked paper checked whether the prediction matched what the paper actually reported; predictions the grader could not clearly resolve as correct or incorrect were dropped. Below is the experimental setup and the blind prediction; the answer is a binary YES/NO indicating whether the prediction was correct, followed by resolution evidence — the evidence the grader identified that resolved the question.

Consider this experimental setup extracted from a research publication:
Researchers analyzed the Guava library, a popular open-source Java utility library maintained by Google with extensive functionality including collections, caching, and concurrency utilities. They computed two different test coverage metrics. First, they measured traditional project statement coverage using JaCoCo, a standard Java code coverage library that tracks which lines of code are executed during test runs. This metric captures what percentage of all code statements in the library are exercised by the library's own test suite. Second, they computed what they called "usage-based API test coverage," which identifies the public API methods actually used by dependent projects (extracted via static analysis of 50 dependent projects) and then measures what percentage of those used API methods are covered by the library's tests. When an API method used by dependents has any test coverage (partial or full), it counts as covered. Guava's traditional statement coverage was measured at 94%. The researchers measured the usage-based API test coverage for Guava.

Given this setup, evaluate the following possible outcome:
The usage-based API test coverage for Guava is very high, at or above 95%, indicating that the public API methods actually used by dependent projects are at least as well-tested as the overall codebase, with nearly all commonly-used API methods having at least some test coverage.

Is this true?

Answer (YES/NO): NO